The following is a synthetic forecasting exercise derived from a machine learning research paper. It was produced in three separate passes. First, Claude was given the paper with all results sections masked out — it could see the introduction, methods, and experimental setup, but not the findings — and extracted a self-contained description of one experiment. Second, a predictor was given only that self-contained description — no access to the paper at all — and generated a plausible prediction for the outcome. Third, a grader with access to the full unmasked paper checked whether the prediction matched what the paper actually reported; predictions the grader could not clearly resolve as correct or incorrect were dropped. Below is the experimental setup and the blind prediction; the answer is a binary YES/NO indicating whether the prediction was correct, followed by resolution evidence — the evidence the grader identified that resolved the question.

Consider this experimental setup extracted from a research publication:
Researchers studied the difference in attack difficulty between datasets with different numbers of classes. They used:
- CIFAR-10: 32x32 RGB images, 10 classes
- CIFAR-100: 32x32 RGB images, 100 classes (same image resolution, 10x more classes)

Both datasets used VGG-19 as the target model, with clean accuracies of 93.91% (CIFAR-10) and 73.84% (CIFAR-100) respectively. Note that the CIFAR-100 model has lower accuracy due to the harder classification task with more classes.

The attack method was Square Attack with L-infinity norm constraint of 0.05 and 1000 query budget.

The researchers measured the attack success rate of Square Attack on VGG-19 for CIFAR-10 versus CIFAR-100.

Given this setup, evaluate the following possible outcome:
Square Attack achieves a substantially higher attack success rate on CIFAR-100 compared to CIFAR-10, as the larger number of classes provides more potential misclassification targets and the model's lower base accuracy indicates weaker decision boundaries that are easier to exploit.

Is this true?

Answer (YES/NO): NO